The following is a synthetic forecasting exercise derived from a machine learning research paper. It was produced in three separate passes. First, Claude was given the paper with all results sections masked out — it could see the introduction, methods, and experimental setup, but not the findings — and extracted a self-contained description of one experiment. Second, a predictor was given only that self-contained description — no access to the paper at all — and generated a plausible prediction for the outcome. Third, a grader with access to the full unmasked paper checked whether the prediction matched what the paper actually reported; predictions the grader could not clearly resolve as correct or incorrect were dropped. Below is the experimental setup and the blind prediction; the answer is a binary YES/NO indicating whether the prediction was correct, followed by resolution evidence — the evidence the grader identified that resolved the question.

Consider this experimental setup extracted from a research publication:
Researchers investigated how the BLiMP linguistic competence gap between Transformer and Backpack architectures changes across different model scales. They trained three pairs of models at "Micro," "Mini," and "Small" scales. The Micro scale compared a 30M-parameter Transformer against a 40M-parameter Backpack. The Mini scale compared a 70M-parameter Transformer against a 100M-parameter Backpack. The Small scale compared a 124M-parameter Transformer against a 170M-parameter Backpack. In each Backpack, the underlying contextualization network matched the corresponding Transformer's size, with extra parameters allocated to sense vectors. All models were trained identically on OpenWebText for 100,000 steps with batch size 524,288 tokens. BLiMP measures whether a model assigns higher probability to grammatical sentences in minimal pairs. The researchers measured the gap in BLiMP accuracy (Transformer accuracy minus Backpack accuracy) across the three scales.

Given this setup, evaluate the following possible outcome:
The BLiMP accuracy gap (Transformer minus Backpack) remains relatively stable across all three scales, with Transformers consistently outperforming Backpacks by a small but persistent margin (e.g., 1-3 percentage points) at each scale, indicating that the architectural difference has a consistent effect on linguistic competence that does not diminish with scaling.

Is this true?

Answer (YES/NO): NO